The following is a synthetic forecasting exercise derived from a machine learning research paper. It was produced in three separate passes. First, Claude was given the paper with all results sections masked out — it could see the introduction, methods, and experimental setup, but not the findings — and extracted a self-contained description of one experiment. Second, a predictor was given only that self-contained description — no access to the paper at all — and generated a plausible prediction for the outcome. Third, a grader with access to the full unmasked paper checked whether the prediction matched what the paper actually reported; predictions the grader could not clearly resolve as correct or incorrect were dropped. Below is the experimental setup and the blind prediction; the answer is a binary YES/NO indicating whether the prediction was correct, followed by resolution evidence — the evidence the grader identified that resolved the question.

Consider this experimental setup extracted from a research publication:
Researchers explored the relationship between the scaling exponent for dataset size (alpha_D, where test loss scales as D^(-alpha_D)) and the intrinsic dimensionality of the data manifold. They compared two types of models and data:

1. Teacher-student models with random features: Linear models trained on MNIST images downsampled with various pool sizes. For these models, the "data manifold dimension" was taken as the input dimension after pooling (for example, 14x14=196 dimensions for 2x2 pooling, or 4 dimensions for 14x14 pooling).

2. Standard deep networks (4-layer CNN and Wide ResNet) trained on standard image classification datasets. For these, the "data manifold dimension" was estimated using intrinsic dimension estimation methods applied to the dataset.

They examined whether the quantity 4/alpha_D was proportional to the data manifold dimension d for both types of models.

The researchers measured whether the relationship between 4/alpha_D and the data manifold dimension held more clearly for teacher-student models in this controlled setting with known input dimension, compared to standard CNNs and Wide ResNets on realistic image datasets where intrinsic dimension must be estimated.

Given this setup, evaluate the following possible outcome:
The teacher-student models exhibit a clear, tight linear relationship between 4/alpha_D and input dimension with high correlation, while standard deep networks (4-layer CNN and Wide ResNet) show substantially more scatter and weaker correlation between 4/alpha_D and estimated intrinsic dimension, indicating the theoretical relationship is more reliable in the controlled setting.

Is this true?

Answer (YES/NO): YES